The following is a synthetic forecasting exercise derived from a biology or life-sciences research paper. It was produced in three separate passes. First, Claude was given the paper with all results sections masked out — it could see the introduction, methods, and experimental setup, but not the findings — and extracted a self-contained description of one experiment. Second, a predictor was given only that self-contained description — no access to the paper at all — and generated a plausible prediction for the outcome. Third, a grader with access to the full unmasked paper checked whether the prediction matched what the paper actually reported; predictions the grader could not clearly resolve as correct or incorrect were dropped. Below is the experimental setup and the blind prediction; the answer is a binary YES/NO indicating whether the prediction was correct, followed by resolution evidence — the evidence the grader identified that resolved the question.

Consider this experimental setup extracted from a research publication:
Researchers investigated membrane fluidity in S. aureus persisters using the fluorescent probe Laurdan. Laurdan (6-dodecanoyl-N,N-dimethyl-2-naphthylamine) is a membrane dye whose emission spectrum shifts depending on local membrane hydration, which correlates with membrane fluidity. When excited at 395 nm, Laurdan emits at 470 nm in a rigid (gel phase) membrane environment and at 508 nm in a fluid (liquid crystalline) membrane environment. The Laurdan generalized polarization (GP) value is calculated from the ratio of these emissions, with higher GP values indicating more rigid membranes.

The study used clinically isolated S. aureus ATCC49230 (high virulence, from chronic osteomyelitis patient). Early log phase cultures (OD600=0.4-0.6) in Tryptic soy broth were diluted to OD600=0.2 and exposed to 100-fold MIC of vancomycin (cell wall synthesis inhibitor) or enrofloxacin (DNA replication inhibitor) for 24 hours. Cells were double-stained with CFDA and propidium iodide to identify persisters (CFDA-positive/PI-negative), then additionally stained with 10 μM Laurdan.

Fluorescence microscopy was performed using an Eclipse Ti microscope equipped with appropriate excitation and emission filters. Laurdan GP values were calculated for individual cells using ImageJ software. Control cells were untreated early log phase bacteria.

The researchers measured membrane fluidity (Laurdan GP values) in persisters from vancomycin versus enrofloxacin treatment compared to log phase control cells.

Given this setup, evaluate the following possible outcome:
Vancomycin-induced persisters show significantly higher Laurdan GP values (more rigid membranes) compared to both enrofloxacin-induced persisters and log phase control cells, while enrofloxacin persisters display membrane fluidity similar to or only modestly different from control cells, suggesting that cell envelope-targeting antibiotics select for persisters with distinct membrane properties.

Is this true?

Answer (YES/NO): NO